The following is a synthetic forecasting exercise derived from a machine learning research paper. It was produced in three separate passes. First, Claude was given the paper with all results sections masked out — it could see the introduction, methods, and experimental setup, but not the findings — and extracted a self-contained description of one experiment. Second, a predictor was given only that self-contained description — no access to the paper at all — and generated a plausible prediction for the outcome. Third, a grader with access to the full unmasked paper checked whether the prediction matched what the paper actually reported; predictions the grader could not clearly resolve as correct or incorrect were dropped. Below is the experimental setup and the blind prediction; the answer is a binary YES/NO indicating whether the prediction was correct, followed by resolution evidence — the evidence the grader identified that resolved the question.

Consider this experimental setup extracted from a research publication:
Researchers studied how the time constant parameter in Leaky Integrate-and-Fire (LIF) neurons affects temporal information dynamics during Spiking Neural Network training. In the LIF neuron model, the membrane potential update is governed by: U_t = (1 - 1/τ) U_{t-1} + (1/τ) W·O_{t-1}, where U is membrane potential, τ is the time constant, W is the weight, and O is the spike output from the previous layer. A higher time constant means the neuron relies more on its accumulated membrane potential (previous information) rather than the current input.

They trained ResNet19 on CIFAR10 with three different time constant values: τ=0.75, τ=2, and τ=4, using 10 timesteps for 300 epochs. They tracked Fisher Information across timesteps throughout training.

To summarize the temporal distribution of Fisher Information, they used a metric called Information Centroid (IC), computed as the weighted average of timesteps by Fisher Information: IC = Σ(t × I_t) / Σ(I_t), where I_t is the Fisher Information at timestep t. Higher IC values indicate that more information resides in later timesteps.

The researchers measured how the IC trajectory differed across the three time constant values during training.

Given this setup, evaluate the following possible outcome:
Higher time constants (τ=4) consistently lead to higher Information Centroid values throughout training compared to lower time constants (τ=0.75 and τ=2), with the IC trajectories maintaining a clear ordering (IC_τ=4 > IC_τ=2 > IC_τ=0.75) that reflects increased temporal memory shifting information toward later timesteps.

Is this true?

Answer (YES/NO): NO